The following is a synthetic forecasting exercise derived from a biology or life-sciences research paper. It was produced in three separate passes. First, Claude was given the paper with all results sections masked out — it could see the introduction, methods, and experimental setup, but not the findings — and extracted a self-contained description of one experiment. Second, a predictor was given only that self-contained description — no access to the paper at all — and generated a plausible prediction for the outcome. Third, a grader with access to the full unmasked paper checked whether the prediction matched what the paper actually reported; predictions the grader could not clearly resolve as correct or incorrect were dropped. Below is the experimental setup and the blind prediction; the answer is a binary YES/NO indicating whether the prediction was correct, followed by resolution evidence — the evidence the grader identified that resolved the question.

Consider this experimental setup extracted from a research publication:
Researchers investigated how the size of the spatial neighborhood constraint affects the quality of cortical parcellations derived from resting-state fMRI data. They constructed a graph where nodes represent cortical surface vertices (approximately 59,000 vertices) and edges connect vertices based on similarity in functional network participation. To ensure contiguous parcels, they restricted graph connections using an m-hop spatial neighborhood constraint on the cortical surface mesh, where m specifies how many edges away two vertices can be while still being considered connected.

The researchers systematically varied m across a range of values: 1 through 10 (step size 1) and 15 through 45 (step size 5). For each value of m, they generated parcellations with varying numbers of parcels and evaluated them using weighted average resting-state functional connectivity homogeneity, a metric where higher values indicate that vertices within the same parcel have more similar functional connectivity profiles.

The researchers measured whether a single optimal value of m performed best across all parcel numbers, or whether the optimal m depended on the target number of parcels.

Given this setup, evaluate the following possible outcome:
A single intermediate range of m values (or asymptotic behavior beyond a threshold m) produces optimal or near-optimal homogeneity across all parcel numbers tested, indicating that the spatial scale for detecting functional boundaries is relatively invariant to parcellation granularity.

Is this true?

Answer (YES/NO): NO